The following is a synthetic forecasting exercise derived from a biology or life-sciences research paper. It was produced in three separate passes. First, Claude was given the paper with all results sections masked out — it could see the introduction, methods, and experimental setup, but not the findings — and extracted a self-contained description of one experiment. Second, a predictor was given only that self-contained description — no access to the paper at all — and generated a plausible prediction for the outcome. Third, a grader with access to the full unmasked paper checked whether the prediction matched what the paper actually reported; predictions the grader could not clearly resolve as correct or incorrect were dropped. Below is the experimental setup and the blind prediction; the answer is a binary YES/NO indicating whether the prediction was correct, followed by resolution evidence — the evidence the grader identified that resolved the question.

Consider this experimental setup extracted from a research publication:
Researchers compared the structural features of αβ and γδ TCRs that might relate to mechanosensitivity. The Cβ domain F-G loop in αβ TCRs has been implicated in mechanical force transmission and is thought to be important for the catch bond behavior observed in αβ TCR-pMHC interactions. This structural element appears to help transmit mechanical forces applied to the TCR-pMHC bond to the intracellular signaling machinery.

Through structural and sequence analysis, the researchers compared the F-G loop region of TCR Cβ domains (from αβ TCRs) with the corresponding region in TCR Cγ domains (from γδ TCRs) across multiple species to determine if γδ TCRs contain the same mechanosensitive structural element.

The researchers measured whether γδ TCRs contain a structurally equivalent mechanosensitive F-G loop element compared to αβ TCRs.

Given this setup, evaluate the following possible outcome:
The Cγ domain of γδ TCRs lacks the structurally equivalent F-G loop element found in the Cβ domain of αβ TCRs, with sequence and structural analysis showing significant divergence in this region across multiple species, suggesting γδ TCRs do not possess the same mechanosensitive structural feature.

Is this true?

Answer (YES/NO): YES